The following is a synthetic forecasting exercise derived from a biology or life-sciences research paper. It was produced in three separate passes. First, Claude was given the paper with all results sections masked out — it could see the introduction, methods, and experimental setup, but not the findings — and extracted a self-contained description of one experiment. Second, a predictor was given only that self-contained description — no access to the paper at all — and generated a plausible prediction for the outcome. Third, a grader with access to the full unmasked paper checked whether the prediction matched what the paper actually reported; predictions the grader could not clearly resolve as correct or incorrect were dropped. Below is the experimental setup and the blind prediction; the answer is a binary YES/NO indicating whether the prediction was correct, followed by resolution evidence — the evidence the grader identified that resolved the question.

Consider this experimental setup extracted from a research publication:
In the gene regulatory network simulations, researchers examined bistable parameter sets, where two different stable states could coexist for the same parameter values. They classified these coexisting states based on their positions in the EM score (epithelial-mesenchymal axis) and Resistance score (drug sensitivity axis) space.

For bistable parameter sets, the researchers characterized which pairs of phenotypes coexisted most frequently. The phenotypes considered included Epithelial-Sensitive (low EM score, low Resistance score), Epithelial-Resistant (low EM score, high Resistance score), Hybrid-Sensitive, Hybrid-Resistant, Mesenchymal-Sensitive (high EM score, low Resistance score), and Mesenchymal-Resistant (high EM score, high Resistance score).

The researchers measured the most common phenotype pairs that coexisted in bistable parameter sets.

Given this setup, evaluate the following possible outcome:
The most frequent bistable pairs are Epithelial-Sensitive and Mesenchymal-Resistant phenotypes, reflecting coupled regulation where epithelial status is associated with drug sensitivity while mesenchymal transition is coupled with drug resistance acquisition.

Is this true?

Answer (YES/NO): YES